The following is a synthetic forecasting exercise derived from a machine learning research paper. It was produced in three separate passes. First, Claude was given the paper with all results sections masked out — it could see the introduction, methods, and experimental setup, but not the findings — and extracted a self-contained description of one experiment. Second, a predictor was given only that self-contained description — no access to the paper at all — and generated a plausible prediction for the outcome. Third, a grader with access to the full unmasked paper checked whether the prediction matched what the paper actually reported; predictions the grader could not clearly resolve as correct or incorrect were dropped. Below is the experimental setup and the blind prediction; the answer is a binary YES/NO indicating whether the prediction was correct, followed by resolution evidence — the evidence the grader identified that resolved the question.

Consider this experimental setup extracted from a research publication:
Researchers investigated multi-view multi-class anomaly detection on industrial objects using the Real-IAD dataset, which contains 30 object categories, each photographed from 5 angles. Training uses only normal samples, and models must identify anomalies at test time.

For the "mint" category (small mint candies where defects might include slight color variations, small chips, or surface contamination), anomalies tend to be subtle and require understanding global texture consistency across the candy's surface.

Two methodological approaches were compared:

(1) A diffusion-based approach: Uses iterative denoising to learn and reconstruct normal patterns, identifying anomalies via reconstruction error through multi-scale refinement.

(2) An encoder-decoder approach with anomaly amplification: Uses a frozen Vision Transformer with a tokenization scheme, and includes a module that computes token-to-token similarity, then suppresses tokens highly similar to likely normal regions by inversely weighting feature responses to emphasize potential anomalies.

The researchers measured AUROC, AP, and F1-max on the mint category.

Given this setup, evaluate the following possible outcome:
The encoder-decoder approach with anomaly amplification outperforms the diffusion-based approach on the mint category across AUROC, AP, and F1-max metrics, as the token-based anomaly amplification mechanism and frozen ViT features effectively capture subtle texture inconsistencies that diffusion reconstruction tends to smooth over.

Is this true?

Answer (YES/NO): NO